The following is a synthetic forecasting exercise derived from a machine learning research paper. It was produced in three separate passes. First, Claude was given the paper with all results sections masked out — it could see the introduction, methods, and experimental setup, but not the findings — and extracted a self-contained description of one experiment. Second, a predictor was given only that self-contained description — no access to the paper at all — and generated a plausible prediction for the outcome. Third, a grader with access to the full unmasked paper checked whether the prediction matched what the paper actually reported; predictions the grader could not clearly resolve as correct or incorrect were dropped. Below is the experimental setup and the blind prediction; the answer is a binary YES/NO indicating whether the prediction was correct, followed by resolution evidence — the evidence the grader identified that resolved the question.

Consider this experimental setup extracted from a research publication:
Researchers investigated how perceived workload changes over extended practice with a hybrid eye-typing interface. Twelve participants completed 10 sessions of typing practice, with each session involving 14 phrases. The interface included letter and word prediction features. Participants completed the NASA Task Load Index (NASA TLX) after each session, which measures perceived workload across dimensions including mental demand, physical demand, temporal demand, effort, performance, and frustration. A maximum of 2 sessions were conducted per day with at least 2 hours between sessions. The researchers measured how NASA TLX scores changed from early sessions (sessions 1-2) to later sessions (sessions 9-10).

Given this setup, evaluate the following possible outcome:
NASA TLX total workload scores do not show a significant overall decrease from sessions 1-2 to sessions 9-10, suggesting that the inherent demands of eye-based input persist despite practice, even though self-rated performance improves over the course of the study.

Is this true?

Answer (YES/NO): NO